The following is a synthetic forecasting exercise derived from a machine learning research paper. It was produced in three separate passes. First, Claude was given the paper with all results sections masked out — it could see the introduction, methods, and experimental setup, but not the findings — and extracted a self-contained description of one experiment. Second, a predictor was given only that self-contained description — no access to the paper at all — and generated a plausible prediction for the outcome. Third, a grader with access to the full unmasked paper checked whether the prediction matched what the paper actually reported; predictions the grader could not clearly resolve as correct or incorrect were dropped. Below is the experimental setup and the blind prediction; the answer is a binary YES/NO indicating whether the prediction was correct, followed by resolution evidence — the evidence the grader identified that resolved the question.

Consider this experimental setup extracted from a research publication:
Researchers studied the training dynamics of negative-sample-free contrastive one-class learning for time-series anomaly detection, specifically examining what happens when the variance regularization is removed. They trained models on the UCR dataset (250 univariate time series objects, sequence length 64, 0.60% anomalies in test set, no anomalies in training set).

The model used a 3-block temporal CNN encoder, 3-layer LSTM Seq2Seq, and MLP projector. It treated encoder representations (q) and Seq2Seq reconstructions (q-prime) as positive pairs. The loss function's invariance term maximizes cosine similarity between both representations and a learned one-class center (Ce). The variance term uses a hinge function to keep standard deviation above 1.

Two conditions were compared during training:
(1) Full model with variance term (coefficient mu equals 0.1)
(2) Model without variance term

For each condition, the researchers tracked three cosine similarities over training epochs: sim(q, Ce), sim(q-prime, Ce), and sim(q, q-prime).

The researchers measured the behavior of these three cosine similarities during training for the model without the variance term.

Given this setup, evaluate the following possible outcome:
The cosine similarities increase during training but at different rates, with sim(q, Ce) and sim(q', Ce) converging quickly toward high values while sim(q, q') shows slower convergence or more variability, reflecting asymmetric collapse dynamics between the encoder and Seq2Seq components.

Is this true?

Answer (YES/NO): NO